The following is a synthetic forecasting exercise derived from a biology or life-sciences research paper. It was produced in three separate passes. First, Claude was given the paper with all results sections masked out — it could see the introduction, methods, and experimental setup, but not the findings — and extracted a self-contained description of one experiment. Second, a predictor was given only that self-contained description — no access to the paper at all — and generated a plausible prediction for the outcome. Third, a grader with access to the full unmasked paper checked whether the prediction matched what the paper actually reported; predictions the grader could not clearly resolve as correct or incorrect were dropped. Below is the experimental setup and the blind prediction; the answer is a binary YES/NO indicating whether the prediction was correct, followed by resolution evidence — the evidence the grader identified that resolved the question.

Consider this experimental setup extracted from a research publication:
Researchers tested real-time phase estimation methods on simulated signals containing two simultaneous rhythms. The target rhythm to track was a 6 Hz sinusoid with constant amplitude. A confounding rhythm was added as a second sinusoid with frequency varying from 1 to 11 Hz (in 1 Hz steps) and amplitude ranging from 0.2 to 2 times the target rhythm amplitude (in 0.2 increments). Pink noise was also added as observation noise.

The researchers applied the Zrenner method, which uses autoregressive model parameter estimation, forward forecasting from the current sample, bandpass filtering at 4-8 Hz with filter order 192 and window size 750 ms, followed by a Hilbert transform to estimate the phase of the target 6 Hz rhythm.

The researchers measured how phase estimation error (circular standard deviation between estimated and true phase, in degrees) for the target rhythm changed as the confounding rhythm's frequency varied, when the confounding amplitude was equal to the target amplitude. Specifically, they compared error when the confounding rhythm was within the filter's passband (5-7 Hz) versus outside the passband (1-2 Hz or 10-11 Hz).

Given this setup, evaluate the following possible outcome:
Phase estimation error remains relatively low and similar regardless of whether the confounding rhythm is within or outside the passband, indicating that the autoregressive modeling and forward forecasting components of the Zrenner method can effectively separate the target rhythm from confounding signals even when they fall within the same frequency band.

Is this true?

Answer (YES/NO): NO